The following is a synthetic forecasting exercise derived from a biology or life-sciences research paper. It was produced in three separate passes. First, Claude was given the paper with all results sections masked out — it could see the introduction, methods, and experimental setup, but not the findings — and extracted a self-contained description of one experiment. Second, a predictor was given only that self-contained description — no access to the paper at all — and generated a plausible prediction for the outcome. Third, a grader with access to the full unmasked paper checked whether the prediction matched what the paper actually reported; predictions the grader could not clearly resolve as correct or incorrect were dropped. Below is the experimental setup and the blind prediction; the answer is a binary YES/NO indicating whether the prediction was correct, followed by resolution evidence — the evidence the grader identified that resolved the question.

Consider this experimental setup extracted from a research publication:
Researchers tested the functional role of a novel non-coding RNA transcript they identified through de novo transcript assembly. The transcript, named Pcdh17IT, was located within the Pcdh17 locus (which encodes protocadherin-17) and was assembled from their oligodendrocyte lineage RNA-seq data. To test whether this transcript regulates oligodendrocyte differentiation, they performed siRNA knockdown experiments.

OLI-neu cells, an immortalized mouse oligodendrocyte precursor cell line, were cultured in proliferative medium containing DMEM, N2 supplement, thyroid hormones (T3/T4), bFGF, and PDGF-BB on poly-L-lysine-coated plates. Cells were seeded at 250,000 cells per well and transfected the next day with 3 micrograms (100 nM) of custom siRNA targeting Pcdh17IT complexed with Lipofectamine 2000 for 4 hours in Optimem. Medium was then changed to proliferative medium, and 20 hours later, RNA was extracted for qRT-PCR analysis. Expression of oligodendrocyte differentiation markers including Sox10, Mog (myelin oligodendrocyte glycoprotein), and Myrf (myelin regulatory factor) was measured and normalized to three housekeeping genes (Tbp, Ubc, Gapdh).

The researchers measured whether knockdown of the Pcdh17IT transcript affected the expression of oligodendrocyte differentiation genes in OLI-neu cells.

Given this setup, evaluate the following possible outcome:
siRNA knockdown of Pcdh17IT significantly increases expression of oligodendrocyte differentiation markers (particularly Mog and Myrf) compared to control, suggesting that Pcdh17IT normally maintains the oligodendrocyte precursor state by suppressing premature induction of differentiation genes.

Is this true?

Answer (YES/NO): NO